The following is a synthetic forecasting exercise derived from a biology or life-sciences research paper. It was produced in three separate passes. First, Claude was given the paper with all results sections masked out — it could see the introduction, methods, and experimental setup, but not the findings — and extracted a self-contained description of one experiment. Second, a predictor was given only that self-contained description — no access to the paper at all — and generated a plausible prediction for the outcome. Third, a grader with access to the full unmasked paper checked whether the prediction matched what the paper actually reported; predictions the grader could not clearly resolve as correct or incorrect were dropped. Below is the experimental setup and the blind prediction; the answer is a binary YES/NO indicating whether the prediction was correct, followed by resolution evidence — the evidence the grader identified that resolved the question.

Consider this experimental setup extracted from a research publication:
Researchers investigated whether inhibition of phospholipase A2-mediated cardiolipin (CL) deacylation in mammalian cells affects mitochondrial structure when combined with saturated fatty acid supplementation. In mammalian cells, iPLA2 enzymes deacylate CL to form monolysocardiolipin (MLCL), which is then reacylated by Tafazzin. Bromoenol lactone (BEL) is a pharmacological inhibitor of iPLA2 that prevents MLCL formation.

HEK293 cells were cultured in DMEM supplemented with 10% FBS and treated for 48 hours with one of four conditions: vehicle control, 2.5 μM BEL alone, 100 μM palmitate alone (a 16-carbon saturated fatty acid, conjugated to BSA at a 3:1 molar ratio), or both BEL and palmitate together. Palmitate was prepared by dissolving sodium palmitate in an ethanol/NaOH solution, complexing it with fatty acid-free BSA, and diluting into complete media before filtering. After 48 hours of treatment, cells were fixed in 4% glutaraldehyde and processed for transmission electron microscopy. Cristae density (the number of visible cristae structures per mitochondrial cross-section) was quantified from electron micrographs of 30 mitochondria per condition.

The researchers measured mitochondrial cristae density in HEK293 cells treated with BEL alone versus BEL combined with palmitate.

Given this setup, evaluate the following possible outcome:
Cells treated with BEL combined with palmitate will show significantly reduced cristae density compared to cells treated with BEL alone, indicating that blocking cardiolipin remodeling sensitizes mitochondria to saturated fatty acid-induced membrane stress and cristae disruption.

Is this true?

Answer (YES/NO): YES